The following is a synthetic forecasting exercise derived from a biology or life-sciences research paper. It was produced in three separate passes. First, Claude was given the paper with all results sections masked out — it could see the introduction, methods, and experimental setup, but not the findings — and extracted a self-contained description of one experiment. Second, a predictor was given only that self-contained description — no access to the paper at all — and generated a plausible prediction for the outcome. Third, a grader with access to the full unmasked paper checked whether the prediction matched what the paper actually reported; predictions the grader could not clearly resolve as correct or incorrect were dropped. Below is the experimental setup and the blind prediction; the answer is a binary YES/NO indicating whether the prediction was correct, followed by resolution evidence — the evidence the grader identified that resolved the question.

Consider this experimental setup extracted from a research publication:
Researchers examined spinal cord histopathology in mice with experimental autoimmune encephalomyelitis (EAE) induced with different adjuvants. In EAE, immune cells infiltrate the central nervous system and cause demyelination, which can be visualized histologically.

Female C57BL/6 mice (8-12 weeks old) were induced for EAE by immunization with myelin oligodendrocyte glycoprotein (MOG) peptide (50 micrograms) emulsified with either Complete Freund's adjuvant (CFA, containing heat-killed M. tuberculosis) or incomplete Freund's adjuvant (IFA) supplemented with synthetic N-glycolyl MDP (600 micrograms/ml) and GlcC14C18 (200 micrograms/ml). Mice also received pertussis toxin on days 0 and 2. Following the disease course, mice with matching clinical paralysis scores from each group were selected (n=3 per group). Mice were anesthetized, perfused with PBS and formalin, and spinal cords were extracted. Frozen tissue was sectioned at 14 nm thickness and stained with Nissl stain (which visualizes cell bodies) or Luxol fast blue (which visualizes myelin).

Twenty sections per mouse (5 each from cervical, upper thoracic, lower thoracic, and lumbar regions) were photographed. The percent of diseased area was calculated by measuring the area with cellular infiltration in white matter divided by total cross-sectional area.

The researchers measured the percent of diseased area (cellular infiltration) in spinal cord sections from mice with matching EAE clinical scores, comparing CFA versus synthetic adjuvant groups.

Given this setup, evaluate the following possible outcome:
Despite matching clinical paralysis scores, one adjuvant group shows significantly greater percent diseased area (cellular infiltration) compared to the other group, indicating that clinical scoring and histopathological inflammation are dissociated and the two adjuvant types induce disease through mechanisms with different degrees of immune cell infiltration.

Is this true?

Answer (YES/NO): NO